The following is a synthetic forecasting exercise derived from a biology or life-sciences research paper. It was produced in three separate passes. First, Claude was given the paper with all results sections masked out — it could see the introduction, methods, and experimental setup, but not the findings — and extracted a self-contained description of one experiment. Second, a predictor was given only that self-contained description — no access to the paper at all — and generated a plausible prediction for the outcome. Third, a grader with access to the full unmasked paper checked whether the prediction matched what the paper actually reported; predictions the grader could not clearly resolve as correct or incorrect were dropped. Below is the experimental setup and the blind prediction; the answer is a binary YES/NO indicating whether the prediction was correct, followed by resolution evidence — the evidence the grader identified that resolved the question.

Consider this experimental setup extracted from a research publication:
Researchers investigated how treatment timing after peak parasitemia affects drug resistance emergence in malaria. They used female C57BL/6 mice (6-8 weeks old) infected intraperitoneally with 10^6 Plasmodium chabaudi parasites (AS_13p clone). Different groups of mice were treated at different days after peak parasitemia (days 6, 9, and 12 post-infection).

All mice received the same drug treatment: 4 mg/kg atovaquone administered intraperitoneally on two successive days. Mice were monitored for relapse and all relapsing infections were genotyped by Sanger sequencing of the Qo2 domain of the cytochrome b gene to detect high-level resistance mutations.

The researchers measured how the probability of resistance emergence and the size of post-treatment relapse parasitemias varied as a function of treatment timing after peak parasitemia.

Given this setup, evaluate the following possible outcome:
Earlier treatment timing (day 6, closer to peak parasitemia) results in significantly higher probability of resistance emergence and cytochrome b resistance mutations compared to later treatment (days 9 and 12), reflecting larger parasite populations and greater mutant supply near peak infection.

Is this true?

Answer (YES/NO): YES